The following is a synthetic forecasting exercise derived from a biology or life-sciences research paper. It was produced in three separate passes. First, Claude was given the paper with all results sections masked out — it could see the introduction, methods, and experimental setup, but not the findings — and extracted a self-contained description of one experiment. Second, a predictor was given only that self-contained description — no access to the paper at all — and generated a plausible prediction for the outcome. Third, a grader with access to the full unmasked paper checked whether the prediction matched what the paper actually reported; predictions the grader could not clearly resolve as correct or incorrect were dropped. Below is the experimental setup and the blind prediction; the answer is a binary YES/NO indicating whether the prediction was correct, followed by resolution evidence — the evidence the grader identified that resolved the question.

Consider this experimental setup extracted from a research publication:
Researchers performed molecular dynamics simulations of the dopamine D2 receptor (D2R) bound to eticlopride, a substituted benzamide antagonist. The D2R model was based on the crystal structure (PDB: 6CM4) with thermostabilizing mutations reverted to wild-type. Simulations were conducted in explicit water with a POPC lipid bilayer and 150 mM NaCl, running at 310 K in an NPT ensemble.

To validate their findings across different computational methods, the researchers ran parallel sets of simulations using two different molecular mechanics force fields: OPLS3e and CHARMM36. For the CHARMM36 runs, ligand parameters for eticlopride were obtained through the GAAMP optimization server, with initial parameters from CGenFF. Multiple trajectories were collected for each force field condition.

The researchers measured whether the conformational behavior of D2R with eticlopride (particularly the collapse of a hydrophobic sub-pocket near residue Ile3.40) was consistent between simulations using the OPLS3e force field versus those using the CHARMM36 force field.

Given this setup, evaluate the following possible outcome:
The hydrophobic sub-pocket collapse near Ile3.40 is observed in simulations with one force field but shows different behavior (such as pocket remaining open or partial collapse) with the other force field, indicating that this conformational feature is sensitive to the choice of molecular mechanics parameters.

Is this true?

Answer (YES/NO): NO